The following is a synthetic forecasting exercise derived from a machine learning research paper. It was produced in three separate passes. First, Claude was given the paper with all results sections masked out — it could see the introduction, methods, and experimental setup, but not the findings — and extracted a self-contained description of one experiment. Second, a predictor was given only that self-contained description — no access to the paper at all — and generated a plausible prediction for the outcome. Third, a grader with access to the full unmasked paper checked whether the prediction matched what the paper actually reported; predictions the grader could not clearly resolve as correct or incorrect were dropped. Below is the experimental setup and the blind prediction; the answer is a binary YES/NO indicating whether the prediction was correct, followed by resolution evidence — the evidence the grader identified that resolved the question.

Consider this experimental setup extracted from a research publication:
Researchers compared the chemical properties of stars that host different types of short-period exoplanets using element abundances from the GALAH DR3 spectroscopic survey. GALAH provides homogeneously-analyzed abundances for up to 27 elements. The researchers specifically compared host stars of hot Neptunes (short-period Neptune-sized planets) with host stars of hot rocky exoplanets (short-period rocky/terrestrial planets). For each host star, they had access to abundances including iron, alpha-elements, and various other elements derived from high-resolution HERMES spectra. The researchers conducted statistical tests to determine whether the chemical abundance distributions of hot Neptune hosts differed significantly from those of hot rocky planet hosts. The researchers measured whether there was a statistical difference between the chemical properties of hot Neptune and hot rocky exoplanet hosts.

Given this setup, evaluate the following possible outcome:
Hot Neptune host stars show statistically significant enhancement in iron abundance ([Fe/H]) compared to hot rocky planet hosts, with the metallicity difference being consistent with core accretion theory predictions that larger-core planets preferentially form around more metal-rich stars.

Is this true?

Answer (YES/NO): NO